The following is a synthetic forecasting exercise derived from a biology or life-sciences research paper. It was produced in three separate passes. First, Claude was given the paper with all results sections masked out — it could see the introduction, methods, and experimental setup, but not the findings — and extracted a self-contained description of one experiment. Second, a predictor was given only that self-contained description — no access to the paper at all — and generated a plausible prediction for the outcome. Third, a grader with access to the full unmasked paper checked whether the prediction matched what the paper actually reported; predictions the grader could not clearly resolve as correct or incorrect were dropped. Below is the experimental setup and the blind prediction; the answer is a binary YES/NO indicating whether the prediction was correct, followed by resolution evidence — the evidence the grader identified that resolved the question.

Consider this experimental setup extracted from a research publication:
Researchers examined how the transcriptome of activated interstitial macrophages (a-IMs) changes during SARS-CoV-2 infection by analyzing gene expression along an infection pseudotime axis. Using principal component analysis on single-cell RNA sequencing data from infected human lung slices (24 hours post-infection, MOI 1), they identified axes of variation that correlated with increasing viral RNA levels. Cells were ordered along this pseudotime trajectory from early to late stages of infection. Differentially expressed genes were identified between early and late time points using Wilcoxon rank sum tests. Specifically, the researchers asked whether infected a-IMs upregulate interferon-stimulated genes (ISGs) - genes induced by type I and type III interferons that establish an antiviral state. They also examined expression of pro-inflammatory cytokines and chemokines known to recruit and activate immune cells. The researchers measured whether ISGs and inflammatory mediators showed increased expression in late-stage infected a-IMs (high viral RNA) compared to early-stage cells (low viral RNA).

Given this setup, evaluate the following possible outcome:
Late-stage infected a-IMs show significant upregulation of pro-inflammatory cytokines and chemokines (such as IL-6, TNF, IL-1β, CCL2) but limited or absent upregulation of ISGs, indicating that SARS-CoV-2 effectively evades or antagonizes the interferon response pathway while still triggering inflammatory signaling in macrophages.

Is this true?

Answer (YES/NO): NO